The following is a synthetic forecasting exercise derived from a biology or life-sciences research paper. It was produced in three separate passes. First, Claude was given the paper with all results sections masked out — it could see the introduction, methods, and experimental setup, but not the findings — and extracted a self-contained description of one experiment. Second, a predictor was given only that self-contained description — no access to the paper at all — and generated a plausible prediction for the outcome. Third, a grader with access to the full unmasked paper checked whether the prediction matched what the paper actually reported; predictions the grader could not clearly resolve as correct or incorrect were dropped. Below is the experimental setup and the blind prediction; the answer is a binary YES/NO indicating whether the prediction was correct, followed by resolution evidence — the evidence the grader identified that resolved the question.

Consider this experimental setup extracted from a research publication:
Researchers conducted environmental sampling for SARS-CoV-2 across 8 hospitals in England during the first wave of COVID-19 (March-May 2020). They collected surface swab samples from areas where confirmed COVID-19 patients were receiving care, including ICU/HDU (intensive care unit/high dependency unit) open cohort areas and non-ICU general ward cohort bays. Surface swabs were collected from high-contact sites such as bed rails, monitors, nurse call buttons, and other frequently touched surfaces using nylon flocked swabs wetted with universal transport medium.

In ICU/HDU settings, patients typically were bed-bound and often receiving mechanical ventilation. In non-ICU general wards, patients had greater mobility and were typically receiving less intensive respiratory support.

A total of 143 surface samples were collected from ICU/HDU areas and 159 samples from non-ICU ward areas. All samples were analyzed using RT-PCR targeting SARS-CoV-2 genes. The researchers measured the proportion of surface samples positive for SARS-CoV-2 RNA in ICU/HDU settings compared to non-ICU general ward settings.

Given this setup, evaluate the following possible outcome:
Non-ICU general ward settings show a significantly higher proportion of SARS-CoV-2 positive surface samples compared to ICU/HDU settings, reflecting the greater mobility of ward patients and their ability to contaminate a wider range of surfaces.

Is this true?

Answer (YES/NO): YES